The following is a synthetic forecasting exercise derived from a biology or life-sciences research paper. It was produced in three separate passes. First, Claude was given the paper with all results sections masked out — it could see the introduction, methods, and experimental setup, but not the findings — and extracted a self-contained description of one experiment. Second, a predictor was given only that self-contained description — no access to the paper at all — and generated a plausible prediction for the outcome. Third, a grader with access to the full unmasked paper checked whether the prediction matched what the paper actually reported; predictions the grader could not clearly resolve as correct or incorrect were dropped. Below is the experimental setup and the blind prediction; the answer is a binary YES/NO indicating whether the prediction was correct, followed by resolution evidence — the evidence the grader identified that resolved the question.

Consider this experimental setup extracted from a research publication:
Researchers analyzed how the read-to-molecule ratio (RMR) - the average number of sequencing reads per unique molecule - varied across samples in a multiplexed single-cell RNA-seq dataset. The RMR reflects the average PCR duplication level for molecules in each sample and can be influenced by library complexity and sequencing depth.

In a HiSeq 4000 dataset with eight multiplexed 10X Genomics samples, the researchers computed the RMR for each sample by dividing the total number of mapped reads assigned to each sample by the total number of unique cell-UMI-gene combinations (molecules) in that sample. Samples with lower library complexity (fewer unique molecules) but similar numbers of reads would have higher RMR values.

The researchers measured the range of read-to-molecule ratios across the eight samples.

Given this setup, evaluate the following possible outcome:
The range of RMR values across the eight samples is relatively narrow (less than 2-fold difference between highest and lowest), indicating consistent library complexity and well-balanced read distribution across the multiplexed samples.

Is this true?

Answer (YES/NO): NO